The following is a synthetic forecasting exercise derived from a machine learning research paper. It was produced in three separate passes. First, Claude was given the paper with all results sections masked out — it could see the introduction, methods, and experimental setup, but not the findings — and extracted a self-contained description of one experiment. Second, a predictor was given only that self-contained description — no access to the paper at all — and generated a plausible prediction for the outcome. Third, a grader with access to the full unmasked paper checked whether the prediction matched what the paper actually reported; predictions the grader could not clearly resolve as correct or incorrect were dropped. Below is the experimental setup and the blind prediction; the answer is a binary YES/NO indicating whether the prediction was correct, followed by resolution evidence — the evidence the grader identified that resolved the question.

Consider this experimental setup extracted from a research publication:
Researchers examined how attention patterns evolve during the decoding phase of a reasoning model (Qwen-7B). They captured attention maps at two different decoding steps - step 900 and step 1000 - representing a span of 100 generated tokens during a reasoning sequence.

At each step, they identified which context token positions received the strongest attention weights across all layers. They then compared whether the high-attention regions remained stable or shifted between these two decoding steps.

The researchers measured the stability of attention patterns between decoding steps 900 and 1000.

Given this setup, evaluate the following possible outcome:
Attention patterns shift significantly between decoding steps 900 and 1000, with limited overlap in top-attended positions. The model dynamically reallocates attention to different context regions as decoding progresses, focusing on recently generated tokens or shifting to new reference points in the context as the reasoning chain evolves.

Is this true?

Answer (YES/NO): NO